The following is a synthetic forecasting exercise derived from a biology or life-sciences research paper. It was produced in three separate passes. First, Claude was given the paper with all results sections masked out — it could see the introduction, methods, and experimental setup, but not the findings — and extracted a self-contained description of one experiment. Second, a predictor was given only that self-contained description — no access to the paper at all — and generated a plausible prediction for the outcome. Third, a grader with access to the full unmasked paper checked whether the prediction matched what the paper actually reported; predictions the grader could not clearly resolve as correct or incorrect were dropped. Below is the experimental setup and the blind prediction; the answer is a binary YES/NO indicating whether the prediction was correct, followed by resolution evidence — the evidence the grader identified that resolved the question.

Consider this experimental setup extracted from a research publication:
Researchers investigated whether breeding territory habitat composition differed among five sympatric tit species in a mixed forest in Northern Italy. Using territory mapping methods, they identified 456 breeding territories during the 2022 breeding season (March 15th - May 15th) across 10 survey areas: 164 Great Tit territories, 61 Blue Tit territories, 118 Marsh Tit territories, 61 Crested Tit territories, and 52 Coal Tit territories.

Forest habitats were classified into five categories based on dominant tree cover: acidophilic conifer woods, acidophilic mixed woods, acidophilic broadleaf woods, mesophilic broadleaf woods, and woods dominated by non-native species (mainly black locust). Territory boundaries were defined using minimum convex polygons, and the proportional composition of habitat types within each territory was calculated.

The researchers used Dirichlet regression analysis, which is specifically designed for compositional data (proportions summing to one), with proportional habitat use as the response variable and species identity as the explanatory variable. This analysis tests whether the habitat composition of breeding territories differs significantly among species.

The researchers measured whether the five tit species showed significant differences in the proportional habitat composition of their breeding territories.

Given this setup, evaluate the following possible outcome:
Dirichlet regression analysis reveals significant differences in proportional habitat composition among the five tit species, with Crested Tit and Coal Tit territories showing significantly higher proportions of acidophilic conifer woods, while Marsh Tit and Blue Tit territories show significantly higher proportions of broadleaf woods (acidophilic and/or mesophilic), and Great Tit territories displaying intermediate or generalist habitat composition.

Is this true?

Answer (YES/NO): NO